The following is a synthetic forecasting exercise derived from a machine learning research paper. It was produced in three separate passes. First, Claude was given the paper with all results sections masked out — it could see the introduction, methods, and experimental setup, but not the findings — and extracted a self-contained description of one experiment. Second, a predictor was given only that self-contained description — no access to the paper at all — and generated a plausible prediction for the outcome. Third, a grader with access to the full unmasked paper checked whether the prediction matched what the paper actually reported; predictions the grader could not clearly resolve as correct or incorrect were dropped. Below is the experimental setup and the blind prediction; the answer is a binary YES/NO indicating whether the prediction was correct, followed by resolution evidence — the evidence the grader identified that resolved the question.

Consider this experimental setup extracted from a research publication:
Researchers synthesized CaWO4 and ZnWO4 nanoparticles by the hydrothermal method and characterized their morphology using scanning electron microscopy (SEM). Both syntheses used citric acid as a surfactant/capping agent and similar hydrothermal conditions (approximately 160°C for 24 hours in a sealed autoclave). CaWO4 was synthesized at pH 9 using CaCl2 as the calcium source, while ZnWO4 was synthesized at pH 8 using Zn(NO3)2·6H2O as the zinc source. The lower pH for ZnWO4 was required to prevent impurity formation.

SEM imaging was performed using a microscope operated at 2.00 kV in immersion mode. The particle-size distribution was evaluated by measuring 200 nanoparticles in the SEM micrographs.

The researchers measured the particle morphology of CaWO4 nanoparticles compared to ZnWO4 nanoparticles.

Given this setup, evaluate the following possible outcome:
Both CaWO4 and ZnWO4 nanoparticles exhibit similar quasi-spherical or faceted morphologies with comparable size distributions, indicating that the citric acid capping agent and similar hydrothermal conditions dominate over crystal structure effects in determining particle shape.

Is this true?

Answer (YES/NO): NO